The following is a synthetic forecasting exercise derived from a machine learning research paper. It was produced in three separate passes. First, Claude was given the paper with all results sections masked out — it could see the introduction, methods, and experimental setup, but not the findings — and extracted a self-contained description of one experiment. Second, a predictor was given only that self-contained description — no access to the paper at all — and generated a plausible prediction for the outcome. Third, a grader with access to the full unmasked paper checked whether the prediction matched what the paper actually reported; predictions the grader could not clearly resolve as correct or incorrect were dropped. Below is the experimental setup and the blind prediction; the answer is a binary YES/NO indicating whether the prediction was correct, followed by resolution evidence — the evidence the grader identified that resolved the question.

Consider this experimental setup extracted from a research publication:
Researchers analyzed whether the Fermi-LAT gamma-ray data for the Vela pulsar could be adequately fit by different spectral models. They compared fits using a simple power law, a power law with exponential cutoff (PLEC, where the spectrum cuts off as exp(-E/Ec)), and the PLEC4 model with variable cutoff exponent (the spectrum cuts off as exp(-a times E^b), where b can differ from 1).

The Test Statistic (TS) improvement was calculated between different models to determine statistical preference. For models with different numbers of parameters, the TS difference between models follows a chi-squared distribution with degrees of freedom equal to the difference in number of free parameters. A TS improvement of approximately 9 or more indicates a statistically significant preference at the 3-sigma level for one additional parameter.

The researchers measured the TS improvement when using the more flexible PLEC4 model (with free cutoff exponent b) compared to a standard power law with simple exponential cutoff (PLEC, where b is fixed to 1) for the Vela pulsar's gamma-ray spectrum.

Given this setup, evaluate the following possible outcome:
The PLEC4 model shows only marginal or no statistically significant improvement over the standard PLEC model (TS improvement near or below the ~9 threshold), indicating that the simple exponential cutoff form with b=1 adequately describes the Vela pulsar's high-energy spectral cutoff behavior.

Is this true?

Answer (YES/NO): NO